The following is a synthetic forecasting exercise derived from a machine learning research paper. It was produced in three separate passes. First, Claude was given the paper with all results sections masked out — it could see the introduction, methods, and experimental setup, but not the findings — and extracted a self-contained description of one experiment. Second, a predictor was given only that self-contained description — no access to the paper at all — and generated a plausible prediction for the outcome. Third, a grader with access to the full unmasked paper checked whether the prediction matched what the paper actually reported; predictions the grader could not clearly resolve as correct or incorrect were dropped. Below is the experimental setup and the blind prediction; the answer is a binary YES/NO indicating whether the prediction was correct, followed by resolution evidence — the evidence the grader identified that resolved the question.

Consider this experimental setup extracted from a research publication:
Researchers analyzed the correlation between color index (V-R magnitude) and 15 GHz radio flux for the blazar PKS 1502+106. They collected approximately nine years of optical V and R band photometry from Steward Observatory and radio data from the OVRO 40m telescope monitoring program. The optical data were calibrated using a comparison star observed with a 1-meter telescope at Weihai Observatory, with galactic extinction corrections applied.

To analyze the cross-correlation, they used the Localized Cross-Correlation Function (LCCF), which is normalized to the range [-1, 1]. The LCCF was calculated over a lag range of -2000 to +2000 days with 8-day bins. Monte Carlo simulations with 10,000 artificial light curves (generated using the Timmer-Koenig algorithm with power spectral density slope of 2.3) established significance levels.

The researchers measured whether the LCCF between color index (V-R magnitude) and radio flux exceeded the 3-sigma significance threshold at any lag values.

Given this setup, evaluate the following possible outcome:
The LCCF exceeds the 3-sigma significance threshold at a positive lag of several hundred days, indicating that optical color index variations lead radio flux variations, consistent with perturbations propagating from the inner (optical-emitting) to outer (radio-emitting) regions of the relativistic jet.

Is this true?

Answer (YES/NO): NO